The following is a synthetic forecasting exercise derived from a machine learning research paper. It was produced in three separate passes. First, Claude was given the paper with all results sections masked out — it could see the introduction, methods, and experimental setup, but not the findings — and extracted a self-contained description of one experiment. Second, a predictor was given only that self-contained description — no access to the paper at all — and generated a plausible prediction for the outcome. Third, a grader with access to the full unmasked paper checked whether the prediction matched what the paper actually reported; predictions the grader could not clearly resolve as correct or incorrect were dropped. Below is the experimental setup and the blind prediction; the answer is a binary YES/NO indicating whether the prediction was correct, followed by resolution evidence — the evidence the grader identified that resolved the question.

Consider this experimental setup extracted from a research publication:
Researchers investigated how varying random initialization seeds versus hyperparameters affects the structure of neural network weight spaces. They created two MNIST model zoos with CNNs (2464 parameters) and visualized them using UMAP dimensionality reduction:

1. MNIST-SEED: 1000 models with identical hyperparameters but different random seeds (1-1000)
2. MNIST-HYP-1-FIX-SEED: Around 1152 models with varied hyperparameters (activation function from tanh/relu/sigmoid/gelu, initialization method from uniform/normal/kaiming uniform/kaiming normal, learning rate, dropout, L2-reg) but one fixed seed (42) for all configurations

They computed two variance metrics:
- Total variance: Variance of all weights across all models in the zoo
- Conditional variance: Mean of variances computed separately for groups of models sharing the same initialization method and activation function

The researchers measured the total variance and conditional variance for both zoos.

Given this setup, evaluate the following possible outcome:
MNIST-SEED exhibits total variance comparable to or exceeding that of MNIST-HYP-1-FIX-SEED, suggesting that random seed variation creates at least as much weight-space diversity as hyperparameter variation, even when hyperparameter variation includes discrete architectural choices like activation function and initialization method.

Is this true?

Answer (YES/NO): YES